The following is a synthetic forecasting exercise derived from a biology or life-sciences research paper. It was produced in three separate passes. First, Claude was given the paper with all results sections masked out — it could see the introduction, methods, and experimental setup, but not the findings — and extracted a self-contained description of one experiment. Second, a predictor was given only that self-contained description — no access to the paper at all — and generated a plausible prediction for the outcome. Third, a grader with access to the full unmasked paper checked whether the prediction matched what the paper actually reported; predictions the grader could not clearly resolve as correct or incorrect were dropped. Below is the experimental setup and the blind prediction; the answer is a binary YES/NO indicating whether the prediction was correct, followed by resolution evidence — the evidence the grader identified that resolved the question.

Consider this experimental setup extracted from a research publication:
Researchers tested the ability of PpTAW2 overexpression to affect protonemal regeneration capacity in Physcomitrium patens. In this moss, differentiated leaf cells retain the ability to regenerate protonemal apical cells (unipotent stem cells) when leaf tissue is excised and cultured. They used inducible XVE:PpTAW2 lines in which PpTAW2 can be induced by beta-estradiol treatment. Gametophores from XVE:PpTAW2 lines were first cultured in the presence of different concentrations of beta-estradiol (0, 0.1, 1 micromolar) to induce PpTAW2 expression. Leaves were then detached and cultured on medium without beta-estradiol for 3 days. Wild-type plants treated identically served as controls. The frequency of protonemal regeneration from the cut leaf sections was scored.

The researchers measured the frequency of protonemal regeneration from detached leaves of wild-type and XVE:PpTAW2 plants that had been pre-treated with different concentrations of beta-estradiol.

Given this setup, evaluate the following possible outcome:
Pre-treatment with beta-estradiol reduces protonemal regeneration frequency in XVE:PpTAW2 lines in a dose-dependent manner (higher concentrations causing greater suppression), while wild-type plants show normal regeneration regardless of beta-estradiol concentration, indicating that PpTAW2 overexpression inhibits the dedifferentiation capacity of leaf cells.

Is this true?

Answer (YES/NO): YES